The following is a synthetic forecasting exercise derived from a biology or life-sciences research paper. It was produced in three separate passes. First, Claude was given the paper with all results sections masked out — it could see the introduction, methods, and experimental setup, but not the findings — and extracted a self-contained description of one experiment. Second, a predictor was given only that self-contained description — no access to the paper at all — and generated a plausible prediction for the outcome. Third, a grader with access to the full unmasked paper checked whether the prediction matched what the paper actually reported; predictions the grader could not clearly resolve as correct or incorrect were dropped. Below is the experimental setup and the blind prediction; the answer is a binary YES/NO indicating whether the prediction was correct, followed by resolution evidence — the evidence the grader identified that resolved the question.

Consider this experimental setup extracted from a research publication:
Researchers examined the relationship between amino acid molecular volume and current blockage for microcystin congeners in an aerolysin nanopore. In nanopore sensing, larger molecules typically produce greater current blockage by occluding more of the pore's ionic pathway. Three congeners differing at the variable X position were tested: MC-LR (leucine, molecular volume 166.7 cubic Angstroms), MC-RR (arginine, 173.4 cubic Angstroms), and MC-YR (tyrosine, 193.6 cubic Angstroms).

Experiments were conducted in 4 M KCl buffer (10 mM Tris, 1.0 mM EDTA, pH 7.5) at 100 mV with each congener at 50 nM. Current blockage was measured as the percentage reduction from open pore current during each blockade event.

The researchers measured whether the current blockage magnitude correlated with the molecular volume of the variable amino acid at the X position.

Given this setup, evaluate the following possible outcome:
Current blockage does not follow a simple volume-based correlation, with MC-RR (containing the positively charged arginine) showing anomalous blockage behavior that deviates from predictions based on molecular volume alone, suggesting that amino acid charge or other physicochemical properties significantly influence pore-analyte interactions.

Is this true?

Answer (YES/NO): YES